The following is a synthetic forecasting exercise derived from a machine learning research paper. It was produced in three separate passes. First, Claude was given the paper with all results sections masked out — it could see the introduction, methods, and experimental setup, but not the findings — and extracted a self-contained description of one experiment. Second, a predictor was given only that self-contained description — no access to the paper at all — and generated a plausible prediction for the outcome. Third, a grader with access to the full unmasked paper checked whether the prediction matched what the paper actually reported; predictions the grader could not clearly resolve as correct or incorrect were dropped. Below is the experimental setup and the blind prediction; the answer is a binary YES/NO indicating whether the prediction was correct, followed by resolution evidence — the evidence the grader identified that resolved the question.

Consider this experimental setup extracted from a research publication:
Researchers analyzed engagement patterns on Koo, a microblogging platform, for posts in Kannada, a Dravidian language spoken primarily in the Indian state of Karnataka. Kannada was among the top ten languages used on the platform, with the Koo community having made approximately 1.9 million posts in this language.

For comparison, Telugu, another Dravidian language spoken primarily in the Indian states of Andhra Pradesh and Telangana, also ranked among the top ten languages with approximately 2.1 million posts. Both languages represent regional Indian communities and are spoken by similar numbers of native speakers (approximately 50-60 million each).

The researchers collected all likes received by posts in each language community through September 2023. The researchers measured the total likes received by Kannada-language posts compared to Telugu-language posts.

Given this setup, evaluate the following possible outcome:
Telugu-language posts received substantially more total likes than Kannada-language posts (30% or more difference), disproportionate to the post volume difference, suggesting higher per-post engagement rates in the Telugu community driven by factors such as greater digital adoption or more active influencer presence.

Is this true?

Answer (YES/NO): NO